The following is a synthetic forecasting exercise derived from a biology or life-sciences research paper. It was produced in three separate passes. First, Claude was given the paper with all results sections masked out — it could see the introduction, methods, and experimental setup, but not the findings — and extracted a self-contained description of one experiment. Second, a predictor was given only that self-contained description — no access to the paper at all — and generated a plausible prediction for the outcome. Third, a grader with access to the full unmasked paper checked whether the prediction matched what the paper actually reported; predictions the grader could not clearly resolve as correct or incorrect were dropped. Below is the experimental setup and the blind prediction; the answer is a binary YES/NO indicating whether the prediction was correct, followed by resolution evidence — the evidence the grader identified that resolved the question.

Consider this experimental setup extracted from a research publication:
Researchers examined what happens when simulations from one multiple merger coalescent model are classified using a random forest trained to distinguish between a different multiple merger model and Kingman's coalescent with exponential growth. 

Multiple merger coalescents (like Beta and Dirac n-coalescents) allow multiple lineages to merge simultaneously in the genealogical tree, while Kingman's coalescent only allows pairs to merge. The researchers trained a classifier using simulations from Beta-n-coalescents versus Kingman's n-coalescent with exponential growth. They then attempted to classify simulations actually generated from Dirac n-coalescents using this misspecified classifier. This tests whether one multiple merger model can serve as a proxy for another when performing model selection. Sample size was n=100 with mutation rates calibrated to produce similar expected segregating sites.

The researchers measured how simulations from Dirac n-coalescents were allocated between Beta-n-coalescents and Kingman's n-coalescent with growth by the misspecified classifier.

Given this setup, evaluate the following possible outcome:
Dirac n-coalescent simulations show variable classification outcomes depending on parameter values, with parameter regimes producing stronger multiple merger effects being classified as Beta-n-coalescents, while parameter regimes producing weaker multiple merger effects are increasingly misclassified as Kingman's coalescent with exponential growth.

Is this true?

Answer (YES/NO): NO